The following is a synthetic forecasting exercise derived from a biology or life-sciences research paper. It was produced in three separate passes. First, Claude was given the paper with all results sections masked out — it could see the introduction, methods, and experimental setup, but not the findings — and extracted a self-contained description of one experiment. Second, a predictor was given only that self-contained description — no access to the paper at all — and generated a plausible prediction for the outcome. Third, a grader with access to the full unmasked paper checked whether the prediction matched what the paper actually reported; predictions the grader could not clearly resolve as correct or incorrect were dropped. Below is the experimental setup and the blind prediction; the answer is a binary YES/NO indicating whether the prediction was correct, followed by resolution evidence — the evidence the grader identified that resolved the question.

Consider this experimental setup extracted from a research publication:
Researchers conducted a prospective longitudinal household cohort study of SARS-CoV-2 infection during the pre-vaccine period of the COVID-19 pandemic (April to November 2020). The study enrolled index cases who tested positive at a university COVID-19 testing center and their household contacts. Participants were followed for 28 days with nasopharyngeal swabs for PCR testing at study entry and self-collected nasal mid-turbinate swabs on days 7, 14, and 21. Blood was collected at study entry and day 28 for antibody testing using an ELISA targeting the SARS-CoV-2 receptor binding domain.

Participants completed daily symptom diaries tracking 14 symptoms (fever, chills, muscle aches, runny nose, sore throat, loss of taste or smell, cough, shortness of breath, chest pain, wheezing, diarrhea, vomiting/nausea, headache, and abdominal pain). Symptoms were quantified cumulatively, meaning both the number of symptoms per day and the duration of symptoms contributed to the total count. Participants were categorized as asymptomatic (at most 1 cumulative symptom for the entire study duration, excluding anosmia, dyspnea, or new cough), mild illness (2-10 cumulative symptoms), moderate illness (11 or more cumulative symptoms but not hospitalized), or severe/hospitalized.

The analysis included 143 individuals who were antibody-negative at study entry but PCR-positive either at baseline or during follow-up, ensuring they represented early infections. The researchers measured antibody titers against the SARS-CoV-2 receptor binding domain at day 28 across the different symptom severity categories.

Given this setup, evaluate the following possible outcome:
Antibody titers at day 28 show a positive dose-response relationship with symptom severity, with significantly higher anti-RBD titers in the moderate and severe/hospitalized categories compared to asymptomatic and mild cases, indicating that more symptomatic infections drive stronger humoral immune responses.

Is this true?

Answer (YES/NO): NO